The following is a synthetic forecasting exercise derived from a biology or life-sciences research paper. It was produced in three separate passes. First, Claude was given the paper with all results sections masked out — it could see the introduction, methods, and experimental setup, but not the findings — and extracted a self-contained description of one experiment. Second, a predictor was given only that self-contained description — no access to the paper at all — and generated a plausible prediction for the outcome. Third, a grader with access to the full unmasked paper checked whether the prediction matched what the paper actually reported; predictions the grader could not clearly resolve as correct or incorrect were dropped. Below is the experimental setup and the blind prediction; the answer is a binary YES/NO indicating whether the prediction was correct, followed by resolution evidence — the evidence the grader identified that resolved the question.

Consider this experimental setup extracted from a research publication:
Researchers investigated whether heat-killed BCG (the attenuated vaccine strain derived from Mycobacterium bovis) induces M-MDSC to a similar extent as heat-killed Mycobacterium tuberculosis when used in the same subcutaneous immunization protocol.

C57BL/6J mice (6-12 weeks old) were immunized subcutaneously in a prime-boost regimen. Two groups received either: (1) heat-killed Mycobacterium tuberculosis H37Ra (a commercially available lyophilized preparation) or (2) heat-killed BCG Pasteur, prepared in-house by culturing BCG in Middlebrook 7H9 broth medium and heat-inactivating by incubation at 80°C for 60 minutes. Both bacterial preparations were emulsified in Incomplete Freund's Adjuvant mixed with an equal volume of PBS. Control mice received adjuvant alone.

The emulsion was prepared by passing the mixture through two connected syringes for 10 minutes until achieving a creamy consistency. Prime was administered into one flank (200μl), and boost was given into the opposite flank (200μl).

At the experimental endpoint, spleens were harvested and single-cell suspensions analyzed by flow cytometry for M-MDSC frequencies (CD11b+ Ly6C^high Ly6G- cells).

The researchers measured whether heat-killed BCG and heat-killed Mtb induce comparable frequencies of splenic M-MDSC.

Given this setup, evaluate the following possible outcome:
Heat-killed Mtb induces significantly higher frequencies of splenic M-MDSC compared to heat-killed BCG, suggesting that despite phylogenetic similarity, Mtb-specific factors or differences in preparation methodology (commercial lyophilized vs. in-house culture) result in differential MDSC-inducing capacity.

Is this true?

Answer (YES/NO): YES